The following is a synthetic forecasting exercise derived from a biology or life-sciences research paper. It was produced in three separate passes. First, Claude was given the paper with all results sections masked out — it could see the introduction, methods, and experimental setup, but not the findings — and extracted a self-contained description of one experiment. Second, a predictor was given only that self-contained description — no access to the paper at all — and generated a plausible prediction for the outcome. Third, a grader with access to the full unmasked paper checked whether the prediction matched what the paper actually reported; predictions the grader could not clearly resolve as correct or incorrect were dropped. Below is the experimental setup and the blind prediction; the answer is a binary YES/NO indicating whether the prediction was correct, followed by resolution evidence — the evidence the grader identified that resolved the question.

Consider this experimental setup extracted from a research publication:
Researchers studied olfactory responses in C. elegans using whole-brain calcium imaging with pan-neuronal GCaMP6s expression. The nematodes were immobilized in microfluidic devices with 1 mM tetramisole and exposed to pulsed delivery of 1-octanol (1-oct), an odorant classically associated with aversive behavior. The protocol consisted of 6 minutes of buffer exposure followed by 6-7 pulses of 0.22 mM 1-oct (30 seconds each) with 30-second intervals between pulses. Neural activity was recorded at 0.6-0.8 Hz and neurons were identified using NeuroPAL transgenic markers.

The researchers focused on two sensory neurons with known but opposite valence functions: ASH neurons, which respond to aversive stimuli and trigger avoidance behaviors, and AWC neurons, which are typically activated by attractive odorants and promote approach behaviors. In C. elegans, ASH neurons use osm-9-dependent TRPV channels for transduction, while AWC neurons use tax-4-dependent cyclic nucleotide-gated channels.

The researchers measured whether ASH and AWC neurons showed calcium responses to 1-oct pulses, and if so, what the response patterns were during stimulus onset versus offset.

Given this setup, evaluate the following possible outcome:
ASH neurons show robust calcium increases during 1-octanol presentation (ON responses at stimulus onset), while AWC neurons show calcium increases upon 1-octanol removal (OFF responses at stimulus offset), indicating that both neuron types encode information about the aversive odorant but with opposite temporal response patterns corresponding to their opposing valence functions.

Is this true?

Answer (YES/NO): YES